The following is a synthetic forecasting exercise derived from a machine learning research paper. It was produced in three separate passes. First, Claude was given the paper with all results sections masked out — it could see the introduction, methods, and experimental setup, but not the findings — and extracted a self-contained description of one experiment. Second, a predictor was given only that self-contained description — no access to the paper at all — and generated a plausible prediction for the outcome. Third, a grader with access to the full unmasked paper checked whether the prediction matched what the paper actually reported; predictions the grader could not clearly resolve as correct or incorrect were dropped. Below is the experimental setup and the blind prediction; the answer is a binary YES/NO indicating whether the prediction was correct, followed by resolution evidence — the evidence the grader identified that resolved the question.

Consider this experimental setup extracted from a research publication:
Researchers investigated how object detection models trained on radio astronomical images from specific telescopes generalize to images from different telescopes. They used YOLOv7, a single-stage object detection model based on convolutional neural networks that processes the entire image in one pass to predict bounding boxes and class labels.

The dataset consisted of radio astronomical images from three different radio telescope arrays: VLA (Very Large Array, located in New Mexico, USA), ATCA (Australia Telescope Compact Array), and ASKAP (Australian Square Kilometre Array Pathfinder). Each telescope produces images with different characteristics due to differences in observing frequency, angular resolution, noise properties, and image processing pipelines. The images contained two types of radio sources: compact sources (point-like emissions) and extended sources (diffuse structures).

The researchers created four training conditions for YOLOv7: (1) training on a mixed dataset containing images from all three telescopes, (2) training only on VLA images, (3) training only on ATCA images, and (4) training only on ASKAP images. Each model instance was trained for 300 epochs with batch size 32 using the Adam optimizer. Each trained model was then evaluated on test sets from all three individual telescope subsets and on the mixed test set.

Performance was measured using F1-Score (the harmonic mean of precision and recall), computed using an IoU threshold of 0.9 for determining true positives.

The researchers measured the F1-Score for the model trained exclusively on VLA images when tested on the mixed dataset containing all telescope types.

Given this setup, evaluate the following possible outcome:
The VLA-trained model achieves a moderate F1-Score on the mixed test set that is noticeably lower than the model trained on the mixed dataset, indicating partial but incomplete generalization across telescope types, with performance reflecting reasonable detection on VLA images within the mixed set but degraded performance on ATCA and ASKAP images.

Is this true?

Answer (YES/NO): NO